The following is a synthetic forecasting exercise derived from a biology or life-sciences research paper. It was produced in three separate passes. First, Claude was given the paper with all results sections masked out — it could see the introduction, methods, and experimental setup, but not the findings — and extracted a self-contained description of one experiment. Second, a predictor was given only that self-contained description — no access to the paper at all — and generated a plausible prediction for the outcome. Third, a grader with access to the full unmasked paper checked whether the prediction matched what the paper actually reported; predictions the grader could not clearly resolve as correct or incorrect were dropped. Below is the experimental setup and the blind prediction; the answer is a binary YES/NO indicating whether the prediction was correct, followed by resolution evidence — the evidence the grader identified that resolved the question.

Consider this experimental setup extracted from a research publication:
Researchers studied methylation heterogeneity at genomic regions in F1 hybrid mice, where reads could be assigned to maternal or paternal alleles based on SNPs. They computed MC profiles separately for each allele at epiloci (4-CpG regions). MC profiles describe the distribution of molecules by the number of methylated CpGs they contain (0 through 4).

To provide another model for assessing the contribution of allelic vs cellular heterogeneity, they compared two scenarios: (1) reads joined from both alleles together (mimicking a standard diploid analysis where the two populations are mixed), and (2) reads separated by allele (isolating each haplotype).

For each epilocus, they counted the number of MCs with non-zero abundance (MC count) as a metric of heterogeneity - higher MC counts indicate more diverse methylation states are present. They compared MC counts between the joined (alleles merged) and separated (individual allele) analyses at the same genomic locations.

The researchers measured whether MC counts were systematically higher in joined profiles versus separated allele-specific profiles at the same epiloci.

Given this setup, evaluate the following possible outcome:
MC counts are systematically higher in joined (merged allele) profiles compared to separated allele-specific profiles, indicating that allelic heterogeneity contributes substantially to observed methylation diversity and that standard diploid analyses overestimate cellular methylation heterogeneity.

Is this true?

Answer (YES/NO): NO